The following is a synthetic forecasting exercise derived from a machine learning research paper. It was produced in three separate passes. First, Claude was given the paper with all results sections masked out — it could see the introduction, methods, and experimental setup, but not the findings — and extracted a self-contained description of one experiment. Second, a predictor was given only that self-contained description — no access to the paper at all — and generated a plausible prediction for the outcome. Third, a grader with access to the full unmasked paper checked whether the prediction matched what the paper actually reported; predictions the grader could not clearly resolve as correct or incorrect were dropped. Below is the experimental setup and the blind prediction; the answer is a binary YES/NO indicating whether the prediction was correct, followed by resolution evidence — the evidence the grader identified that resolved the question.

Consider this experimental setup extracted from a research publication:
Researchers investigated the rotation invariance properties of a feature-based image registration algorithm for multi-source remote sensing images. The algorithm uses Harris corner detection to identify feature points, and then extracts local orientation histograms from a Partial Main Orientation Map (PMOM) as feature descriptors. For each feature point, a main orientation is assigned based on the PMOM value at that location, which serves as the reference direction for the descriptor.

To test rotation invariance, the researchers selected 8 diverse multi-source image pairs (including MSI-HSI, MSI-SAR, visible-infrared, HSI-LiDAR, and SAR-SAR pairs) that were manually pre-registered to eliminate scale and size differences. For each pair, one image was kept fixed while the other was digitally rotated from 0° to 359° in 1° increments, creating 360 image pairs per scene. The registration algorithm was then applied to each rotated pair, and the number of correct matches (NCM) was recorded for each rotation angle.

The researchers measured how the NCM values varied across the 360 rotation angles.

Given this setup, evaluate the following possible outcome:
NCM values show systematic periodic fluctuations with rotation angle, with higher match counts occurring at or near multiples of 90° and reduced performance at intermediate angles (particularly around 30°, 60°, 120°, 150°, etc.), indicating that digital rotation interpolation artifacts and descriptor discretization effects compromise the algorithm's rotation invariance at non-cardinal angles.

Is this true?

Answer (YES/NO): YES